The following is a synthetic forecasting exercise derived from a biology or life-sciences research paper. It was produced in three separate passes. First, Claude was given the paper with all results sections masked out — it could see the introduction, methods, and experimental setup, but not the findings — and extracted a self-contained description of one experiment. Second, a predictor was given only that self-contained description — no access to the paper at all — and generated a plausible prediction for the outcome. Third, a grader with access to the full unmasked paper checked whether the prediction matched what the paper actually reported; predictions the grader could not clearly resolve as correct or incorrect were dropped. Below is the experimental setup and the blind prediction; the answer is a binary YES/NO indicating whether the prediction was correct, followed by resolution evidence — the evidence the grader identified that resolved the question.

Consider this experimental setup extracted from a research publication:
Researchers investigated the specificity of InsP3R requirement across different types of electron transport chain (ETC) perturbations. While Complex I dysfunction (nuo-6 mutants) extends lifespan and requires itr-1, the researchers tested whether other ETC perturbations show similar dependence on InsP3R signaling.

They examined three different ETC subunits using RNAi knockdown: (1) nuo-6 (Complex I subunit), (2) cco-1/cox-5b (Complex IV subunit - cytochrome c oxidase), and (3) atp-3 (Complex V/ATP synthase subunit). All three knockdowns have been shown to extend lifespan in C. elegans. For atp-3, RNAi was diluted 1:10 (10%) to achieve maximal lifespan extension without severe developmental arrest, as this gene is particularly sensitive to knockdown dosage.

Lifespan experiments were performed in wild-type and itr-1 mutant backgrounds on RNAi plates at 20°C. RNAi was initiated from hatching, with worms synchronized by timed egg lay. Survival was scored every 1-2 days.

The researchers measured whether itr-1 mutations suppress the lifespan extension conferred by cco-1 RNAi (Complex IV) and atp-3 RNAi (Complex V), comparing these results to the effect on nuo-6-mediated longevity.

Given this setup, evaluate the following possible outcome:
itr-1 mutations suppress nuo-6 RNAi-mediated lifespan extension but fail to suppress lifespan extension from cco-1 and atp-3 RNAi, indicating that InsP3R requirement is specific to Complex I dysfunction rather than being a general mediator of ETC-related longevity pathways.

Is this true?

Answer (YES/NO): NO